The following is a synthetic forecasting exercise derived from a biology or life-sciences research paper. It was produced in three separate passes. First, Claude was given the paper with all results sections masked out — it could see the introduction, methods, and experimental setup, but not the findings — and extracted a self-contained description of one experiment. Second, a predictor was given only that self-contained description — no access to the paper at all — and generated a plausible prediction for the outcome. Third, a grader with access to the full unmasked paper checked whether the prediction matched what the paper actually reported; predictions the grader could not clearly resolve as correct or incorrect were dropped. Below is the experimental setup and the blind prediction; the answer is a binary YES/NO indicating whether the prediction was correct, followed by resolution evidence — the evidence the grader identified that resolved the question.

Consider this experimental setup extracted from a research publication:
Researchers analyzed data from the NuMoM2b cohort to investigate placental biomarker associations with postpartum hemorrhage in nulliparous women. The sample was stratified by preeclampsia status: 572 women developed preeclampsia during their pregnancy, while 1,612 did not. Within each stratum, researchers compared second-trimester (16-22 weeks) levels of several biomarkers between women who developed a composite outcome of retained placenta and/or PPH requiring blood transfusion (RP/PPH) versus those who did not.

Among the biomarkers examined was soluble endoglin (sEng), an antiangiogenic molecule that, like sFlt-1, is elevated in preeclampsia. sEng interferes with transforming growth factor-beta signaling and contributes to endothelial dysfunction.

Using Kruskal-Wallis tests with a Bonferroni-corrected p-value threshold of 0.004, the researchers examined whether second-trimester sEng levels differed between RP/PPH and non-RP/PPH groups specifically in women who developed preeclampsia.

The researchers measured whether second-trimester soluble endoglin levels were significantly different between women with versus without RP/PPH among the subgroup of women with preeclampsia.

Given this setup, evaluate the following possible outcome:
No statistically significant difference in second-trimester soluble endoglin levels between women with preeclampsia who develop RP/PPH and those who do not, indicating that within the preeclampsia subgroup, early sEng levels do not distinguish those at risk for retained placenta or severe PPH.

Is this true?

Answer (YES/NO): YES